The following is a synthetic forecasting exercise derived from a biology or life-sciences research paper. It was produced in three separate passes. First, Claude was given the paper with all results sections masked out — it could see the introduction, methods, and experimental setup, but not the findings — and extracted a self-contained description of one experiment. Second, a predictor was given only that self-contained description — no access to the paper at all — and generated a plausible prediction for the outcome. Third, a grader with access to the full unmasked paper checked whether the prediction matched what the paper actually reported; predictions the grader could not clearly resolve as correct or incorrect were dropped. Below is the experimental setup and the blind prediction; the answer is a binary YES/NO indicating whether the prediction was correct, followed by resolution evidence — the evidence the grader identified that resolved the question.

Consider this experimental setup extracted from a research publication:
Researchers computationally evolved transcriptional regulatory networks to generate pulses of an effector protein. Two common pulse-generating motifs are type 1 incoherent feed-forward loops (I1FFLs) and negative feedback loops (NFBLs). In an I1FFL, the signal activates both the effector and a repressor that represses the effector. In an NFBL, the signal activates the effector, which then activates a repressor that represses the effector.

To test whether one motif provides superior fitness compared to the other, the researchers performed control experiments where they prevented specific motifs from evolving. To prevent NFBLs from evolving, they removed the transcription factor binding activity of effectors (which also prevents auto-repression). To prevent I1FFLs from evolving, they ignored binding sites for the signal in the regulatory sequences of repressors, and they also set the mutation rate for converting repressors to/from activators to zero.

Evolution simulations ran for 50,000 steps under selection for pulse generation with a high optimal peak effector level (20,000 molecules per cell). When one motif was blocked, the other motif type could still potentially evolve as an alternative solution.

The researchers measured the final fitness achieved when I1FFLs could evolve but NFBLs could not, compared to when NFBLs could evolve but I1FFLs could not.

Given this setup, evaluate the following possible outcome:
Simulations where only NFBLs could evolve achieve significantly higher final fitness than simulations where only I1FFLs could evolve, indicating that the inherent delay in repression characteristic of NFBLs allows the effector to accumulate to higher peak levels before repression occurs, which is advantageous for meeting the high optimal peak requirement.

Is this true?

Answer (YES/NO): NO